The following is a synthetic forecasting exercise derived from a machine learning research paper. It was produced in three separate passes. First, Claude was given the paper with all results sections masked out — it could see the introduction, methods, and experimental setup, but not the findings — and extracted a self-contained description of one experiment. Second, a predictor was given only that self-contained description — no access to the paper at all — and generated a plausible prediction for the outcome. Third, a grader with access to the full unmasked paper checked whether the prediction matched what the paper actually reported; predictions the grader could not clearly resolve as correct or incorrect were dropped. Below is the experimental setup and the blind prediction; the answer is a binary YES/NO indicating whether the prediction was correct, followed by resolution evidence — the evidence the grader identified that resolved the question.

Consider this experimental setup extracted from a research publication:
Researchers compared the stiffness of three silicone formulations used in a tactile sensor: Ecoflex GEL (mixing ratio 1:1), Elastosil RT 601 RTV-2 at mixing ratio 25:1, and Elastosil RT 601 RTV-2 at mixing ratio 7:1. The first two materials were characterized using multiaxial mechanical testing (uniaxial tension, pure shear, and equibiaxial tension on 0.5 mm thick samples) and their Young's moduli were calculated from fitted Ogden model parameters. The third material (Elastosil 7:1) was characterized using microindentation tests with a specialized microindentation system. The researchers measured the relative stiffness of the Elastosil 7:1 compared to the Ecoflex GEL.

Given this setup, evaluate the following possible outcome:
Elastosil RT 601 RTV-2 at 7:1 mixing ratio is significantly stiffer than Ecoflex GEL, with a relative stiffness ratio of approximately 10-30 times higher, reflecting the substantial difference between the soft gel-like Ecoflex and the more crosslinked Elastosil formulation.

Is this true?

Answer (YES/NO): NO